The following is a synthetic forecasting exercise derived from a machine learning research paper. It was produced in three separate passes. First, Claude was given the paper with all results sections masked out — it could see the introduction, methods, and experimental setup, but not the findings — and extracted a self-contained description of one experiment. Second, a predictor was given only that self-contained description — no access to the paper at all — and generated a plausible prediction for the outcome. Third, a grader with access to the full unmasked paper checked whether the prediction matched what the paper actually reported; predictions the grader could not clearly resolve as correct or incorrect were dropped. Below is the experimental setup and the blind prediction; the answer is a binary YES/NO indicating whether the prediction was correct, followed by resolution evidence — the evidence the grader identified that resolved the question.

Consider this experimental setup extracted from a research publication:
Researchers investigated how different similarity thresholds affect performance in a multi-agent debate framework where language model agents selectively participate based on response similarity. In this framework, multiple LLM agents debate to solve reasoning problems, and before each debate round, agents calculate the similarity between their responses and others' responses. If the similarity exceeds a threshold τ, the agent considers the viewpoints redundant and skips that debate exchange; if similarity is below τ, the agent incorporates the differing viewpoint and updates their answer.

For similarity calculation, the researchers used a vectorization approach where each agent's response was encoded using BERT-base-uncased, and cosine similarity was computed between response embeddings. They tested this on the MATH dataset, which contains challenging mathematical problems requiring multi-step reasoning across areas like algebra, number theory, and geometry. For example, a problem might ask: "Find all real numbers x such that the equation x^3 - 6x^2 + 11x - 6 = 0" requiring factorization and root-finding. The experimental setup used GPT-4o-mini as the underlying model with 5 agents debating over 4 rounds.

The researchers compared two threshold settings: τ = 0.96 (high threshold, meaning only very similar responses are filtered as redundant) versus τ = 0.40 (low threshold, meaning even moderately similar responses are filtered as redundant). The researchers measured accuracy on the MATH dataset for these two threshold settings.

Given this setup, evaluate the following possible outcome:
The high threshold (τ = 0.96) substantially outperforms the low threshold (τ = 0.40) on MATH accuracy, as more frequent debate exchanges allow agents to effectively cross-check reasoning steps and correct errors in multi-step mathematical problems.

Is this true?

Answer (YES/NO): NO